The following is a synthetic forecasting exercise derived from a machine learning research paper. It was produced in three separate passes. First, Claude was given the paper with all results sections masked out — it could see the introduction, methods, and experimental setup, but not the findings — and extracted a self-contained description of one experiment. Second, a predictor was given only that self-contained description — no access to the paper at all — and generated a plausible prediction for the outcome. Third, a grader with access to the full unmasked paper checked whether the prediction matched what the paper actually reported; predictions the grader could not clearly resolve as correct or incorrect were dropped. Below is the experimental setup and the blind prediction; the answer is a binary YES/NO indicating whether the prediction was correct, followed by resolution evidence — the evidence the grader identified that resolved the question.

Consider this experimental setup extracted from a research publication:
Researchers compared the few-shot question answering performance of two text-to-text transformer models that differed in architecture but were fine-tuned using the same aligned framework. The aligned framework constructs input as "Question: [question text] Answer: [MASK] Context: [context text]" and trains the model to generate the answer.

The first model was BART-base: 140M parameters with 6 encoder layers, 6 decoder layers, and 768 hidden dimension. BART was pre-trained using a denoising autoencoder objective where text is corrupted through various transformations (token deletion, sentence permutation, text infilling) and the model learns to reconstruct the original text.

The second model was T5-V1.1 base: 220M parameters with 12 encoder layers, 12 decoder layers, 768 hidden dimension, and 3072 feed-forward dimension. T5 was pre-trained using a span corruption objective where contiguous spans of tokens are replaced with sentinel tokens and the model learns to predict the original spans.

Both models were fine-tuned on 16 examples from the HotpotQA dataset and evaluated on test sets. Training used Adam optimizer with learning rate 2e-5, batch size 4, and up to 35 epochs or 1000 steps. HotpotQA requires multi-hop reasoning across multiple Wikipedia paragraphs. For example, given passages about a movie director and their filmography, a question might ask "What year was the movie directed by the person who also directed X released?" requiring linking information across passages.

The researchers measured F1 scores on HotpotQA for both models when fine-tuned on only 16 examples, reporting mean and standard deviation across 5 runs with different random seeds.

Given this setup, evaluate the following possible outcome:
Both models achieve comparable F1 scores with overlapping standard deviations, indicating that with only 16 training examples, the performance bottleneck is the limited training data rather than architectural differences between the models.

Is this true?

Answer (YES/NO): YES